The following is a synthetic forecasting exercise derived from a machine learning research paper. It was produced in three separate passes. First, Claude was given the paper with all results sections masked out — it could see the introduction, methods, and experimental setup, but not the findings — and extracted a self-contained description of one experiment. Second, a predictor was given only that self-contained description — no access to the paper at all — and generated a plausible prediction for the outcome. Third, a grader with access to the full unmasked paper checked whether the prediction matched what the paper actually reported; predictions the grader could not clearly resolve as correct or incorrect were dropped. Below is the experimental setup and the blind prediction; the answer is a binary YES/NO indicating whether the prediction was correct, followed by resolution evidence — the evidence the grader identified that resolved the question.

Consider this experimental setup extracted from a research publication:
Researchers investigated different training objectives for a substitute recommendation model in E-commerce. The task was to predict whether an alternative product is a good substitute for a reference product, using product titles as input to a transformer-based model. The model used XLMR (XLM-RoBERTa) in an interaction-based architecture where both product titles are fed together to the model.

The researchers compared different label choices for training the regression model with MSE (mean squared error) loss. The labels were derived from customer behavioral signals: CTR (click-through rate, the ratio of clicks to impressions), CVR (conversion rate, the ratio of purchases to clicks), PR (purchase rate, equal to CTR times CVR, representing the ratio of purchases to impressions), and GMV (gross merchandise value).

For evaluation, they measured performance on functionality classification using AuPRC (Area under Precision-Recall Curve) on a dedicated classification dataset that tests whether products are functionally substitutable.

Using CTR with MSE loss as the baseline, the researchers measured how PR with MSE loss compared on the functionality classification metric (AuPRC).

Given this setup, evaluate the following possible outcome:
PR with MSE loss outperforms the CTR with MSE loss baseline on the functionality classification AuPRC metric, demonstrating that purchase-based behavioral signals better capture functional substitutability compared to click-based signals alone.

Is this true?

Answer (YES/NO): YES